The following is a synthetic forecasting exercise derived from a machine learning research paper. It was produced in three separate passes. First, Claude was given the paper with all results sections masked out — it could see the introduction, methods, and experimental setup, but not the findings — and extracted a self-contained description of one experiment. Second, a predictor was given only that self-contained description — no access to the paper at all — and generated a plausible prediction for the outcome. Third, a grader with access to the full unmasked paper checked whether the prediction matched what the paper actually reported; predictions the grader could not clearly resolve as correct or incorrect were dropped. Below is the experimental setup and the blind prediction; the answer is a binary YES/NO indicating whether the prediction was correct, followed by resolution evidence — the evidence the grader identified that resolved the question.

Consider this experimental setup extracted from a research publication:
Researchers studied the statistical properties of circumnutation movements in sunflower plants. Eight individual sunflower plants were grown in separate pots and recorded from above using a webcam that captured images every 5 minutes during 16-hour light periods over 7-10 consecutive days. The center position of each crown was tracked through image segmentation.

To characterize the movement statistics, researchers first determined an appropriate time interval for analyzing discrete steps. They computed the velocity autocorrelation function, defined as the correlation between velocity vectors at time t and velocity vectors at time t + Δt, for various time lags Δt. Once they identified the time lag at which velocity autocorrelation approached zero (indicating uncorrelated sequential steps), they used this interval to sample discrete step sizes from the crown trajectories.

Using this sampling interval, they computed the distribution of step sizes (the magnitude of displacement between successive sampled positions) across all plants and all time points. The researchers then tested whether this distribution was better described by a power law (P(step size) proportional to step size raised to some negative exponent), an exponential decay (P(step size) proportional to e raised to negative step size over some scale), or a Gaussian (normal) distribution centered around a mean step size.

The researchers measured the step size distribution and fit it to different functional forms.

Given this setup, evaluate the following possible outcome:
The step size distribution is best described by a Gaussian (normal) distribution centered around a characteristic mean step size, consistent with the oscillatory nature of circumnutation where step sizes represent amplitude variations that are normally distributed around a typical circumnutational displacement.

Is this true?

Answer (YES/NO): NO